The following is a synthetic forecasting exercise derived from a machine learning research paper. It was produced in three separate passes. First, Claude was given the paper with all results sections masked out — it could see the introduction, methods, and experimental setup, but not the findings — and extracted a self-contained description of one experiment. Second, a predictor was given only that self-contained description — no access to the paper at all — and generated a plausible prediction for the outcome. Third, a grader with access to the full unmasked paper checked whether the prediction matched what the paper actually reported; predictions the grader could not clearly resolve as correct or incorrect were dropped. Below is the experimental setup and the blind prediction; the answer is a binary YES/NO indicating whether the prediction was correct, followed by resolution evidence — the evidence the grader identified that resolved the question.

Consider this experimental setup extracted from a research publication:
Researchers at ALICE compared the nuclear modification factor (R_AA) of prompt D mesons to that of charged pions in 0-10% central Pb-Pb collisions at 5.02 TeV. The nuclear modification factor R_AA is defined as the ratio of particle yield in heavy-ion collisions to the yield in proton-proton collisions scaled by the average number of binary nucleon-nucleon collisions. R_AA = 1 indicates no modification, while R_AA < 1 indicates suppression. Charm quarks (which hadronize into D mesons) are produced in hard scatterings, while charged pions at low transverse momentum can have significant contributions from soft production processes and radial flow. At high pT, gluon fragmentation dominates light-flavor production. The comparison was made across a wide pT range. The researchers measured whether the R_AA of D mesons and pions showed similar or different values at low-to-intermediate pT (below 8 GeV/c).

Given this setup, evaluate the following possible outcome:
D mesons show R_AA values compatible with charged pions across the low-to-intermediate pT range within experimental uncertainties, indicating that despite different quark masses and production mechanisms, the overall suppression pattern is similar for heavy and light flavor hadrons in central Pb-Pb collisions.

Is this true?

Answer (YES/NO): NO